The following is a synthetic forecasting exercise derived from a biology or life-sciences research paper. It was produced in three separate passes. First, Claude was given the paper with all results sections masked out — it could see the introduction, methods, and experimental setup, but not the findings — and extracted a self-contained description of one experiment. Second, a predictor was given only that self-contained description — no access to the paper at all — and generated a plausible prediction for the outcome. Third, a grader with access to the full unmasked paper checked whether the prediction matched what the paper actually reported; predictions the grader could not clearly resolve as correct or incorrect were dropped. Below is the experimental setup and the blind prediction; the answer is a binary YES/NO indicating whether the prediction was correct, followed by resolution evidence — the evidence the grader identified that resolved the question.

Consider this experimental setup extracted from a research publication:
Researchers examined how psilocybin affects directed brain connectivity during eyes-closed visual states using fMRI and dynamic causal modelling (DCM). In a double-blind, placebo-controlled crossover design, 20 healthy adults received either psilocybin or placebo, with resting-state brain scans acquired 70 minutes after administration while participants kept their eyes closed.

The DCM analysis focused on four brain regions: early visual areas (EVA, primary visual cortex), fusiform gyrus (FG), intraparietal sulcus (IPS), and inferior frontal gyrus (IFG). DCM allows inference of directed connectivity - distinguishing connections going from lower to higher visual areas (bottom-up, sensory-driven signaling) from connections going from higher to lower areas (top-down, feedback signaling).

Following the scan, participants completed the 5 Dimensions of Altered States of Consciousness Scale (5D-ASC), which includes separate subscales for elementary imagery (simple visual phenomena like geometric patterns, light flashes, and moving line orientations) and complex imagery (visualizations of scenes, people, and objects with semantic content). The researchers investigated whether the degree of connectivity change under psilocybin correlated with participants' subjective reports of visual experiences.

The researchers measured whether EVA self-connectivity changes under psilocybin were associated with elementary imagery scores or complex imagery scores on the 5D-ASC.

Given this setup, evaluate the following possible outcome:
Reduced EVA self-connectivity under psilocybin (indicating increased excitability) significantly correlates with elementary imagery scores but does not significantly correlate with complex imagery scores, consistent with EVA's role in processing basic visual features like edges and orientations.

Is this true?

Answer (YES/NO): NO